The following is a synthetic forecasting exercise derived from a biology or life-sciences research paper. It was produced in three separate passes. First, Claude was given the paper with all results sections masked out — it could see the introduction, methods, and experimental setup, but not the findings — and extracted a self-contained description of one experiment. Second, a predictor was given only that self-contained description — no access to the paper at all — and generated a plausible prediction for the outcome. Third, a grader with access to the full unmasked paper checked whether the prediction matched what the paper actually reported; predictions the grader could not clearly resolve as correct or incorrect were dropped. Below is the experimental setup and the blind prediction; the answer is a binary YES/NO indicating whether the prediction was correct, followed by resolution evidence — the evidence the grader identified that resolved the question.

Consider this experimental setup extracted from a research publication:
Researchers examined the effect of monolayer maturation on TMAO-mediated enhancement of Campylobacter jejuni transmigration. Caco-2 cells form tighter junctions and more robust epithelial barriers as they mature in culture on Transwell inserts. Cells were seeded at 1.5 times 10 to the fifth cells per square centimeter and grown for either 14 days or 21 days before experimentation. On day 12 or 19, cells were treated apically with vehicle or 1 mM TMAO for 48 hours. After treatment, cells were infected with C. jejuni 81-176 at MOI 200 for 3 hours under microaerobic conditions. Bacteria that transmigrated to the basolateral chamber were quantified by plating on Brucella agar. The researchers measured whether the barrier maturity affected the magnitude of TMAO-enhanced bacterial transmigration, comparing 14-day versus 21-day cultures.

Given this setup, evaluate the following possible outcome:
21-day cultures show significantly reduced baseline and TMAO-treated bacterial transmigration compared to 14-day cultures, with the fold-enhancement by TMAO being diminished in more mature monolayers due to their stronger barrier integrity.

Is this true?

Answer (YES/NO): NO